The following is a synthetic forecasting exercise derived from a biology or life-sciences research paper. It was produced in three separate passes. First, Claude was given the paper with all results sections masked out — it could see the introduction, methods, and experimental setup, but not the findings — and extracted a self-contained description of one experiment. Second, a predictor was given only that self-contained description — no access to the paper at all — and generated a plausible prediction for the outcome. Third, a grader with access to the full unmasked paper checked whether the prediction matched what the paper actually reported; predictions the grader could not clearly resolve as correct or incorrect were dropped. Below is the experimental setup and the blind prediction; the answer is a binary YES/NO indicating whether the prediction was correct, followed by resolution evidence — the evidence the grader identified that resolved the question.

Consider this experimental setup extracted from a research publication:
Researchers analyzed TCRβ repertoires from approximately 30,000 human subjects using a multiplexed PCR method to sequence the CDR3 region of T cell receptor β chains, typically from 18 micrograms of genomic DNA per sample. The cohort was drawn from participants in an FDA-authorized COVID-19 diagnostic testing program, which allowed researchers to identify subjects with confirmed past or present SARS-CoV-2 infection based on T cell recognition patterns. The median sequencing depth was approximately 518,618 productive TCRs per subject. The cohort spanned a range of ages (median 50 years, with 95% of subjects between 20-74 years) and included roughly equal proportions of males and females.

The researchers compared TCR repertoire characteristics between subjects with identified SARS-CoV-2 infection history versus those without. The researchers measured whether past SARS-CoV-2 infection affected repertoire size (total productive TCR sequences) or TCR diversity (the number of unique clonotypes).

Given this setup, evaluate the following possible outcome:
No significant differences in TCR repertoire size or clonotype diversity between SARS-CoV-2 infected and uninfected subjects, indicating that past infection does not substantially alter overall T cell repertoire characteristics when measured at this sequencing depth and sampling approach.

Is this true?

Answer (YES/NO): YES